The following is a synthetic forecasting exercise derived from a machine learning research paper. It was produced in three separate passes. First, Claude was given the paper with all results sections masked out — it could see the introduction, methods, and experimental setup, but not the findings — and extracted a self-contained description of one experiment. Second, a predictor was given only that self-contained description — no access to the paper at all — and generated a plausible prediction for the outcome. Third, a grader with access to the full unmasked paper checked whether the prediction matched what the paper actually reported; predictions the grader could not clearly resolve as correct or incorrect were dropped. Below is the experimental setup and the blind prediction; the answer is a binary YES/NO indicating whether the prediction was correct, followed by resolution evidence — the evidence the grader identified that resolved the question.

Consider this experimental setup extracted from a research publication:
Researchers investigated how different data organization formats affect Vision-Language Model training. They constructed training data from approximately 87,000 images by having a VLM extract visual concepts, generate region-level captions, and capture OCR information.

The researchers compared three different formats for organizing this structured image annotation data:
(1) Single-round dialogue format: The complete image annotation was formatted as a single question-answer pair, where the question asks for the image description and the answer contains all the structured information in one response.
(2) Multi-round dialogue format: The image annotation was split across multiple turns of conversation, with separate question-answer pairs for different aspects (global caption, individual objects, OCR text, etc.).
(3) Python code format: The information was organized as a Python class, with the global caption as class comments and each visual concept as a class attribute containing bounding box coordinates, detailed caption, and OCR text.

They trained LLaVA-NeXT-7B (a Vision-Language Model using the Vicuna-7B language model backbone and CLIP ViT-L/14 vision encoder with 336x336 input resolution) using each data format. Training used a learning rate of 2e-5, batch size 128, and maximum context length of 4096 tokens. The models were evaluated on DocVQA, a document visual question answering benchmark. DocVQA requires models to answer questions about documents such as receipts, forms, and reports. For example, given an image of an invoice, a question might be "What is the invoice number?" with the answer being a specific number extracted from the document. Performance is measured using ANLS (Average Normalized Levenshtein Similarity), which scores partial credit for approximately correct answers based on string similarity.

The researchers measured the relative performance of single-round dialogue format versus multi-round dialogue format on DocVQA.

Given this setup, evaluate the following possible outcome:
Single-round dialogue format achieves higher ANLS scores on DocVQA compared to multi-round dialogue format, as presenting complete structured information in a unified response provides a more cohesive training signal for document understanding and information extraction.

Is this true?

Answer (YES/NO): YES